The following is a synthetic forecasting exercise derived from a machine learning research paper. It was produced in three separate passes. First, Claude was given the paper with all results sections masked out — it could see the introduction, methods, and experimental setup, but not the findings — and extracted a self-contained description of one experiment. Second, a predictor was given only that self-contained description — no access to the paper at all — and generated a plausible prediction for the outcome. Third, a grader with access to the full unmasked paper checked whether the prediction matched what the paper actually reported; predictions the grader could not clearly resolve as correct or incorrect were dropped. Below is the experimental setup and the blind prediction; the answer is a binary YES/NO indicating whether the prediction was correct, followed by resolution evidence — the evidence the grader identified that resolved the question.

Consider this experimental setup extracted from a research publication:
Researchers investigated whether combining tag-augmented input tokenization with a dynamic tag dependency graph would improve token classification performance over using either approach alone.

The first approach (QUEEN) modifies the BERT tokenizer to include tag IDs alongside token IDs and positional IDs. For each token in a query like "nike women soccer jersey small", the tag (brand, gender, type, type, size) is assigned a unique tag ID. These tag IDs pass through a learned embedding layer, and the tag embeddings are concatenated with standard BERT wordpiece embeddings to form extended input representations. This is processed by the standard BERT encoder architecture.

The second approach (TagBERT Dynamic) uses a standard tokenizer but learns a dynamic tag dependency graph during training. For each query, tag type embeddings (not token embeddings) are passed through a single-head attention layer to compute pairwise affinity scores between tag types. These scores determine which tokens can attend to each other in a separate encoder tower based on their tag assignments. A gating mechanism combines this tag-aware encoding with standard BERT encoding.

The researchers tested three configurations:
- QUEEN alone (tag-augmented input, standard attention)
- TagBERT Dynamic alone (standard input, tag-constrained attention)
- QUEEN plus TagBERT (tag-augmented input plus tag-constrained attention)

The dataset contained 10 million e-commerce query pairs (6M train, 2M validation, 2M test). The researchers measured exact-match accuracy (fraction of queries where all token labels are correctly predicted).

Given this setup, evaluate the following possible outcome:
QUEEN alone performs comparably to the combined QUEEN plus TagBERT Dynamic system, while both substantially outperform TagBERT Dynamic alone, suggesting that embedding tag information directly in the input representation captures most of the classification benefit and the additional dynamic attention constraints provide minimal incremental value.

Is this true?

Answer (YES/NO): NO